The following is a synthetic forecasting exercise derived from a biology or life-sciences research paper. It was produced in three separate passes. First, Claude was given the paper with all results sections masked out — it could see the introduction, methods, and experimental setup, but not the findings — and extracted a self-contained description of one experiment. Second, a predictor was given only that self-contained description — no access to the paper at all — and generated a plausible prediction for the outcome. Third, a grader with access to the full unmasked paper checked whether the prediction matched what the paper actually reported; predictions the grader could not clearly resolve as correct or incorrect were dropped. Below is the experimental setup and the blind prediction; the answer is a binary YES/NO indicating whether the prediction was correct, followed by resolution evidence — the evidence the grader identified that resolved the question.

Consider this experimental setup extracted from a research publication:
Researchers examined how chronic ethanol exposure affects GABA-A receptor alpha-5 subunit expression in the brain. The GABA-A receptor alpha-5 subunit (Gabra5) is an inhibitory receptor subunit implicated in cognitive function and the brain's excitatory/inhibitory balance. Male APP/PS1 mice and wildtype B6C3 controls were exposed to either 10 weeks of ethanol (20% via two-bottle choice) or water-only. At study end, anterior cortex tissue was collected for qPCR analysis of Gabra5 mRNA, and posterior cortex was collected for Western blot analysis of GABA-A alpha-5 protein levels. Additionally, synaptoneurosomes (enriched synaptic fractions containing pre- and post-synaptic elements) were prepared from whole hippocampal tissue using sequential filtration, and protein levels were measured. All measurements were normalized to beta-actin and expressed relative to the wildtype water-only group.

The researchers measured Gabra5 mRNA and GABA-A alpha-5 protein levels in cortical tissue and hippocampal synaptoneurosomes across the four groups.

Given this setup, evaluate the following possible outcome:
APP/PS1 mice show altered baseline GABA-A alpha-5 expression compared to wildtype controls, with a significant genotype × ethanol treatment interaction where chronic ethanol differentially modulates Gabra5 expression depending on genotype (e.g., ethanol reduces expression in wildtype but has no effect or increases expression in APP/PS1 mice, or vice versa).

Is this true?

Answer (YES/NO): YES